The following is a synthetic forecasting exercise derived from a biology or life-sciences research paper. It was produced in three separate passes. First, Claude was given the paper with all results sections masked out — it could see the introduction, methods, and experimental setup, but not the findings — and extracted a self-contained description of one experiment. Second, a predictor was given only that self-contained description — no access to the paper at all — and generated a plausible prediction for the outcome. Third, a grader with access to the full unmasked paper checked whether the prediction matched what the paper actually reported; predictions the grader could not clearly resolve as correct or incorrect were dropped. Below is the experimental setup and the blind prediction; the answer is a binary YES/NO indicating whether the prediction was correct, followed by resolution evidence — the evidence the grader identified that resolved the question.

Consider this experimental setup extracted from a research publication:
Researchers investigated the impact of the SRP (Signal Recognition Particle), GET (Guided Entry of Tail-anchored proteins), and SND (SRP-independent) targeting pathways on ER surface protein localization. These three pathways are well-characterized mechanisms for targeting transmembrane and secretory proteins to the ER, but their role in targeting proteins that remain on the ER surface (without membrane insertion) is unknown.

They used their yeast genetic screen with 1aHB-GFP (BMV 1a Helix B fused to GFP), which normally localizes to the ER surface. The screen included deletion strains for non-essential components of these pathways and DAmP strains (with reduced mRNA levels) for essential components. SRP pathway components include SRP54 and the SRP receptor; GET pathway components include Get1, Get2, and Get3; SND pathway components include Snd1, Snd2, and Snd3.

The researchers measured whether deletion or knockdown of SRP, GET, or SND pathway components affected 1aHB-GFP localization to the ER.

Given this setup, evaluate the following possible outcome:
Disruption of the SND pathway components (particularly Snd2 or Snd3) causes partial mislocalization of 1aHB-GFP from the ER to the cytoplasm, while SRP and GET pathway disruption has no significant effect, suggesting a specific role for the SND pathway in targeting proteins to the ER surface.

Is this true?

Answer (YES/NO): NO